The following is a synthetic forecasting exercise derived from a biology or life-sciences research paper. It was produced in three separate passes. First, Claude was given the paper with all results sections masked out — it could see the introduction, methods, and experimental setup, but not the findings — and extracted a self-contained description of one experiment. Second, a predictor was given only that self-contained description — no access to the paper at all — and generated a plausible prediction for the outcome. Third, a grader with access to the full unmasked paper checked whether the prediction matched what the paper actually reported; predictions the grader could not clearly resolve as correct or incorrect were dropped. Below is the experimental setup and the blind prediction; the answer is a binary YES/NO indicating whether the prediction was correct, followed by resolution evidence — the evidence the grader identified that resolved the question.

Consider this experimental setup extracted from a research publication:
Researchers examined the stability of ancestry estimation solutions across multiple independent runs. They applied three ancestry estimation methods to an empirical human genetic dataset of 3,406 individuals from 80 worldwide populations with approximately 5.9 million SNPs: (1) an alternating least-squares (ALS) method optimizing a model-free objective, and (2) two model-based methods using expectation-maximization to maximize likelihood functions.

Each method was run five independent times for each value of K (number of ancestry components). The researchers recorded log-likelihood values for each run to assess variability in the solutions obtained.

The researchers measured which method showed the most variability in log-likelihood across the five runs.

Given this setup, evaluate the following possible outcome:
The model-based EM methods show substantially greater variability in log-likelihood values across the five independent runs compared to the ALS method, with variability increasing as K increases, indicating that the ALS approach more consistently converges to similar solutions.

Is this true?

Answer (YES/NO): NO